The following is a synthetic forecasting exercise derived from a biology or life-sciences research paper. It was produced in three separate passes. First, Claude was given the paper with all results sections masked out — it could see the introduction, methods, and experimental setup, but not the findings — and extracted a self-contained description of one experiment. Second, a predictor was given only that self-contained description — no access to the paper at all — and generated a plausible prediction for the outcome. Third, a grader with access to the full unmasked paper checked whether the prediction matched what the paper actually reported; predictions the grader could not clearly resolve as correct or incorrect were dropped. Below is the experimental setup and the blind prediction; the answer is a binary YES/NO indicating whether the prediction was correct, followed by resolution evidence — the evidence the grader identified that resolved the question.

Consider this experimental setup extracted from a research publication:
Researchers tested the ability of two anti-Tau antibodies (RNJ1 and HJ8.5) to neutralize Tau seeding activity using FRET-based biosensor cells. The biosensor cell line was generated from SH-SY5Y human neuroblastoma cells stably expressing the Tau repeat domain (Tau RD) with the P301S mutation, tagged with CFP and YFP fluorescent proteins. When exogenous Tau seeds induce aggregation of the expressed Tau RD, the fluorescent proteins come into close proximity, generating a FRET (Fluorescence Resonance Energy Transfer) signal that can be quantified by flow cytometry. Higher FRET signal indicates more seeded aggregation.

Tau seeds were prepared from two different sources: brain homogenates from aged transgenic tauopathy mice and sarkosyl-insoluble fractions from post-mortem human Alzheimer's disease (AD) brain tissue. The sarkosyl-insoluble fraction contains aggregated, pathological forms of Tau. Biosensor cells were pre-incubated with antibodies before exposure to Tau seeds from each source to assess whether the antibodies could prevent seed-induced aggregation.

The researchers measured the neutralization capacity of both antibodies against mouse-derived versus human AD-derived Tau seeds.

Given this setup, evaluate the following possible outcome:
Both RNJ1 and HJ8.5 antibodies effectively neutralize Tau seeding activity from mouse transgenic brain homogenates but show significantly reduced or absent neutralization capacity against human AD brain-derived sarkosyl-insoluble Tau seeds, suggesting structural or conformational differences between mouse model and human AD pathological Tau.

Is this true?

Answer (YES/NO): NO